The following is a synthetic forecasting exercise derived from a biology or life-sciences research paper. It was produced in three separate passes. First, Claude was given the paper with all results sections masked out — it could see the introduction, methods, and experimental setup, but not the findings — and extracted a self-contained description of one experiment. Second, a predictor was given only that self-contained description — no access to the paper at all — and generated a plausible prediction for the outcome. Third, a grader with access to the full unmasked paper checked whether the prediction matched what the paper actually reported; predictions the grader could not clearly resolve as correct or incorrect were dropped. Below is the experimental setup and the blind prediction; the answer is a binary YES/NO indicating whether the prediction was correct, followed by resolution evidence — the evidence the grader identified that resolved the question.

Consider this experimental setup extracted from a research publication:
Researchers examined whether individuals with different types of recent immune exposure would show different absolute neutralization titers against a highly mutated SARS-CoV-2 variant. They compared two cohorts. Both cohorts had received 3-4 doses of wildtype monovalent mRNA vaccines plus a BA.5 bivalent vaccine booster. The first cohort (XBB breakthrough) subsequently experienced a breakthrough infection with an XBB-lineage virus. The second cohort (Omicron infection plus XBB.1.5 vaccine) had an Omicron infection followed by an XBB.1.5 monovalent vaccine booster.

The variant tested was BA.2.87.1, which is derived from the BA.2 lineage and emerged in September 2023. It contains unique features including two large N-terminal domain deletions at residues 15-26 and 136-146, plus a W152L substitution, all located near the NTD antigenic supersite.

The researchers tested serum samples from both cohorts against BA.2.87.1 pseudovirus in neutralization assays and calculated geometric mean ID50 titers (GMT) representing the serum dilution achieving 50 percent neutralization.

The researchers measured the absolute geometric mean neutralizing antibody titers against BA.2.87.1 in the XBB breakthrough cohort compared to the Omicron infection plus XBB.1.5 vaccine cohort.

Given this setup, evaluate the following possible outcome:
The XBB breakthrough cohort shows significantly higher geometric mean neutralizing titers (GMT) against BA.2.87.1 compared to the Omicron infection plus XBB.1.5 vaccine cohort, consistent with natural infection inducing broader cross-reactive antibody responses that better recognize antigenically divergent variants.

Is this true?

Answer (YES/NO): NO